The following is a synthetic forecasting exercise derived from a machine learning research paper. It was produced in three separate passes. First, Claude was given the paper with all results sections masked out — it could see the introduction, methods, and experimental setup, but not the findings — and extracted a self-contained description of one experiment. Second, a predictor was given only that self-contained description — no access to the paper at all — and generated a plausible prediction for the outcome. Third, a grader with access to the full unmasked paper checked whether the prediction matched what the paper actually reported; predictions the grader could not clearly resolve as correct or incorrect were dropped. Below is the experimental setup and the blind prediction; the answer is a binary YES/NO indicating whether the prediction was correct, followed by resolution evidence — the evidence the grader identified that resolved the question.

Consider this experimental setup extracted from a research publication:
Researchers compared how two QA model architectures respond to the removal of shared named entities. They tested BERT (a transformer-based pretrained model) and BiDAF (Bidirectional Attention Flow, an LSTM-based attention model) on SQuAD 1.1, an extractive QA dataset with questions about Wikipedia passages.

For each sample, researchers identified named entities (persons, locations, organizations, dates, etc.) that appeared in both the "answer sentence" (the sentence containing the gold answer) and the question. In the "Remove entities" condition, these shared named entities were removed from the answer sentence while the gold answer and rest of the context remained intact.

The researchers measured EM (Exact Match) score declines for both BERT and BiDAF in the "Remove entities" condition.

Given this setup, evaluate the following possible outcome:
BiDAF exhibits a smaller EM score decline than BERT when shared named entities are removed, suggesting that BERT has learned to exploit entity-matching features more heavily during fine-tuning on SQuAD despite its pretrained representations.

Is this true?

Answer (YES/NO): YES